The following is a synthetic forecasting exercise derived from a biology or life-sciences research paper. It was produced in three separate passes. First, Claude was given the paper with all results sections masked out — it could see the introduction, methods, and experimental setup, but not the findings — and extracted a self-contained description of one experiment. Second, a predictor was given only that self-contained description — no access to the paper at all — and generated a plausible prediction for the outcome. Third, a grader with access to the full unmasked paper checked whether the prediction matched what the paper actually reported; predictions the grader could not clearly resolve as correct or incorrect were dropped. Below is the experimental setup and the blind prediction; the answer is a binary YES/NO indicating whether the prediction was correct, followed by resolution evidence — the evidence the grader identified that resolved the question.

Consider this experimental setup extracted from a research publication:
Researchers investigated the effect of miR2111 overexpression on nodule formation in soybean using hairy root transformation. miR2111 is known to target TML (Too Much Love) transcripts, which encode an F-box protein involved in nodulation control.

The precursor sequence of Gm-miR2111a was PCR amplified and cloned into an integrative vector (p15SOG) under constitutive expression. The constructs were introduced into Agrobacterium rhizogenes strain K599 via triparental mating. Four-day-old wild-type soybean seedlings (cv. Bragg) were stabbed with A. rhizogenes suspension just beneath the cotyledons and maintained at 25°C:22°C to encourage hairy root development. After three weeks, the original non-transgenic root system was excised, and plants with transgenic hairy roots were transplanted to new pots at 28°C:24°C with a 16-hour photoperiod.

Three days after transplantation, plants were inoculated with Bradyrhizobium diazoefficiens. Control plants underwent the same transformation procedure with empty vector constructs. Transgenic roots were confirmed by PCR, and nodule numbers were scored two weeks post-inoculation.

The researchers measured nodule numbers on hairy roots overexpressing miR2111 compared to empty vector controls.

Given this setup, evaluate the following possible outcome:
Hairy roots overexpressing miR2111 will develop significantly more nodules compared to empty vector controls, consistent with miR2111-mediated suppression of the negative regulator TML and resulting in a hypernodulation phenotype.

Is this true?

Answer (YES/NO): YES